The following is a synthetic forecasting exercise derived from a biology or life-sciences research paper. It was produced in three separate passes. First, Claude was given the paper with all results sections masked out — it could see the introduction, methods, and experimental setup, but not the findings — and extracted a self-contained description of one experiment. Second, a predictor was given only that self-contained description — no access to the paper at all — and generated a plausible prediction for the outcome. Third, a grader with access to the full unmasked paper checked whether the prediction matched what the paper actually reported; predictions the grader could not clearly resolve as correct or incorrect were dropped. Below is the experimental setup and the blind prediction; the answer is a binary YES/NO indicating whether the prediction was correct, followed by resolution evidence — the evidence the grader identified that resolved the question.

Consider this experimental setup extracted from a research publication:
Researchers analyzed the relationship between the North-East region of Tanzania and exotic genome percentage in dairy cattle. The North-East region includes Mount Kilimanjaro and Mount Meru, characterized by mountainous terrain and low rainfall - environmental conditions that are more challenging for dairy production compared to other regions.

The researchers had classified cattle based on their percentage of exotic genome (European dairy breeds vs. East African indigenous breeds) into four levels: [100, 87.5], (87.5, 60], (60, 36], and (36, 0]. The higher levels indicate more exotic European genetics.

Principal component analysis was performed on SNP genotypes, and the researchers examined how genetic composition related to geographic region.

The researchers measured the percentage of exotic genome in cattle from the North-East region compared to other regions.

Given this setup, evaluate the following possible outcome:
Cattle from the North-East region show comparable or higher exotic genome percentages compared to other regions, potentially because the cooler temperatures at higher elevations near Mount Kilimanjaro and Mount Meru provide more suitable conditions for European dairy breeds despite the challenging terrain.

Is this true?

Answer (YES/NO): NO